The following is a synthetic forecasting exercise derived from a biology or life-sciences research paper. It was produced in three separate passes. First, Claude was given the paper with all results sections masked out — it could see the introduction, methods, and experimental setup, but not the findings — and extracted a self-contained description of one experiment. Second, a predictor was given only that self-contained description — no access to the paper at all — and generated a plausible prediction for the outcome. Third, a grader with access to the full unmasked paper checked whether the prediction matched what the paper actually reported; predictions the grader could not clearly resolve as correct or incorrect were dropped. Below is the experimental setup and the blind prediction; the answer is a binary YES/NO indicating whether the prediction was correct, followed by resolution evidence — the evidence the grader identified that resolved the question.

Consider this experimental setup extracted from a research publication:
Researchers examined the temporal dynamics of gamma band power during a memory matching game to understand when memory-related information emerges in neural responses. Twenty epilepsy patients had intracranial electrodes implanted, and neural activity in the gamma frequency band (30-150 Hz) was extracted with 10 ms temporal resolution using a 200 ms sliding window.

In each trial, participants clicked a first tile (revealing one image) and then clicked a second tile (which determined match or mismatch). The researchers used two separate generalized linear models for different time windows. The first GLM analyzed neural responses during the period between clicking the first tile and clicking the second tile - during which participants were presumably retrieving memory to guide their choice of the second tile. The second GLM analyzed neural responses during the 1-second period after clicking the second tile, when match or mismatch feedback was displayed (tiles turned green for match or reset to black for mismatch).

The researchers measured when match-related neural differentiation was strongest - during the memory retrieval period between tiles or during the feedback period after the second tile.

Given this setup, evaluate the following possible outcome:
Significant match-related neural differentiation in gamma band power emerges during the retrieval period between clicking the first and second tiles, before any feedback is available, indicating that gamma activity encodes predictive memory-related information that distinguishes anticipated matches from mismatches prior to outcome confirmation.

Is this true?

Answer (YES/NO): YES